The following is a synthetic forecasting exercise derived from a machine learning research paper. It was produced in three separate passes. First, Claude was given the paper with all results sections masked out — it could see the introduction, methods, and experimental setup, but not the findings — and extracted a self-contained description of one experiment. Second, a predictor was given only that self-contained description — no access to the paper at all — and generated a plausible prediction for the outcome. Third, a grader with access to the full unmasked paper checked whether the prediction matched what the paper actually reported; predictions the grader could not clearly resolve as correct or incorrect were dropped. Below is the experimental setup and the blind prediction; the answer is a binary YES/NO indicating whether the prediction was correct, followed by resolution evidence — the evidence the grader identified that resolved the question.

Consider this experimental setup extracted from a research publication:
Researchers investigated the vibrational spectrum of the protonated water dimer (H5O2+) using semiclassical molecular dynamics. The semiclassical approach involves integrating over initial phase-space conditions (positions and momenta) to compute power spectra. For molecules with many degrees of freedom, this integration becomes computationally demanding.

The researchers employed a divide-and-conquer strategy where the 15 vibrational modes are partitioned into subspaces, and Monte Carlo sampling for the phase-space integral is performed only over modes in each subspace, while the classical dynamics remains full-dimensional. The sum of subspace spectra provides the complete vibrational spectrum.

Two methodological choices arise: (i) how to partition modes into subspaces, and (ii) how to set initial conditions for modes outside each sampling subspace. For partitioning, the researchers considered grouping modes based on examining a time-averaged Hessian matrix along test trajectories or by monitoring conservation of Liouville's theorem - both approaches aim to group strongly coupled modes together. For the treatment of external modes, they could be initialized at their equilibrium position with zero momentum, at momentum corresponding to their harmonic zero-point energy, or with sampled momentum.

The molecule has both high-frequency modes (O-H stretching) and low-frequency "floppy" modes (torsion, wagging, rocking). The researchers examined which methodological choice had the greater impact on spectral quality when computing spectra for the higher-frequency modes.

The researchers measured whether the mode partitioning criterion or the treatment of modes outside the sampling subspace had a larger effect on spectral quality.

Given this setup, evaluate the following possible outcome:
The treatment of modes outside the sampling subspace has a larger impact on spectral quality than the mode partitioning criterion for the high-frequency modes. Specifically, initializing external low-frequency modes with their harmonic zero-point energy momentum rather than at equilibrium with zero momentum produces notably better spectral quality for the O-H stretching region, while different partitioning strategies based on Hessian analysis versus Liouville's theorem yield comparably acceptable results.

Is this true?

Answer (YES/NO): NO